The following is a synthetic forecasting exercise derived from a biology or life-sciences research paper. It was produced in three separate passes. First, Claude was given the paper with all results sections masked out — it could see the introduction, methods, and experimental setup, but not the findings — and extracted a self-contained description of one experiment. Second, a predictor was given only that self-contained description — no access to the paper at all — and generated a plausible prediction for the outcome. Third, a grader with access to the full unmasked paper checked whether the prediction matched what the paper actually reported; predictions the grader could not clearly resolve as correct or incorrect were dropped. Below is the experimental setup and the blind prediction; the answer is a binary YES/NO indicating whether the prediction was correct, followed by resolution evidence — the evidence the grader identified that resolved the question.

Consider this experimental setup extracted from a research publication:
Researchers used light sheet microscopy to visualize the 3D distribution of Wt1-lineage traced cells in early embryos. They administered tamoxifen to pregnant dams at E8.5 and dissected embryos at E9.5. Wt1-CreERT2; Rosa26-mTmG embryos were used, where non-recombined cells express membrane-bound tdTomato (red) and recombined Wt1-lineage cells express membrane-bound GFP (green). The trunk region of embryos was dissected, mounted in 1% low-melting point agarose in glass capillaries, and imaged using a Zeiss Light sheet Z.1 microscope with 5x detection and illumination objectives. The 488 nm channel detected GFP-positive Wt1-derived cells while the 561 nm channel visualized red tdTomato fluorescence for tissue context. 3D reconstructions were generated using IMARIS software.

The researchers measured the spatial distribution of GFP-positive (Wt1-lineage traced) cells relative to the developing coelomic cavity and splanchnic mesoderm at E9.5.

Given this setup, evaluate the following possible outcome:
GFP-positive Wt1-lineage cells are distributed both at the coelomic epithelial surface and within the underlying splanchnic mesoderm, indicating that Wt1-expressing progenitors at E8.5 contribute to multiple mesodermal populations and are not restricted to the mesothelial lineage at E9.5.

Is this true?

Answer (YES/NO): YES